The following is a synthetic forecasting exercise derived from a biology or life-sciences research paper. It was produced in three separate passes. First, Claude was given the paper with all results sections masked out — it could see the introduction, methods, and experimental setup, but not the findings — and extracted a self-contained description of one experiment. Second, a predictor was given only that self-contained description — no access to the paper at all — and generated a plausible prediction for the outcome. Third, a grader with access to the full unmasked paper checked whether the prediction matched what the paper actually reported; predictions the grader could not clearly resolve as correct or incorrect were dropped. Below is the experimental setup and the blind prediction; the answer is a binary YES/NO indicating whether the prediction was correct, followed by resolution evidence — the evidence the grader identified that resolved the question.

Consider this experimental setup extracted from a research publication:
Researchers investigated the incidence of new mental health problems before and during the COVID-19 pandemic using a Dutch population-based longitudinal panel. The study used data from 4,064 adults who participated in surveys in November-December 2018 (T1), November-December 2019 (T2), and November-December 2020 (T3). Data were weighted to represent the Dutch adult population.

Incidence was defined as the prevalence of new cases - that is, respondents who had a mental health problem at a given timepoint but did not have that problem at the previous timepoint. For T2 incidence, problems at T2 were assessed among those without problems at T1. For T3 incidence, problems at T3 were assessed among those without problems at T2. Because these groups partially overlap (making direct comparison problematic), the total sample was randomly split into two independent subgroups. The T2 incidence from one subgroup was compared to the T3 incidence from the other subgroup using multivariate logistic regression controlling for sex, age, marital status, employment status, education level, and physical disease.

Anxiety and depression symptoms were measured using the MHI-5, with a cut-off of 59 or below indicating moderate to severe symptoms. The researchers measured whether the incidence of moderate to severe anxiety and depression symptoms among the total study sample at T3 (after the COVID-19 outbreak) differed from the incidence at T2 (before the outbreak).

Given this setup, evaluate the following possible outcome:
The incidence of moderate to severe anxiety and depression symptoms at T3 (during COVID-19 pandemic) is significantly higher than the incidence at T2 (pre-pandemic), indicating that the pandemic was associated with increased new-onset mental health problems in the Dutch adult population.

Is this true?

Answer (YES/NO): NO